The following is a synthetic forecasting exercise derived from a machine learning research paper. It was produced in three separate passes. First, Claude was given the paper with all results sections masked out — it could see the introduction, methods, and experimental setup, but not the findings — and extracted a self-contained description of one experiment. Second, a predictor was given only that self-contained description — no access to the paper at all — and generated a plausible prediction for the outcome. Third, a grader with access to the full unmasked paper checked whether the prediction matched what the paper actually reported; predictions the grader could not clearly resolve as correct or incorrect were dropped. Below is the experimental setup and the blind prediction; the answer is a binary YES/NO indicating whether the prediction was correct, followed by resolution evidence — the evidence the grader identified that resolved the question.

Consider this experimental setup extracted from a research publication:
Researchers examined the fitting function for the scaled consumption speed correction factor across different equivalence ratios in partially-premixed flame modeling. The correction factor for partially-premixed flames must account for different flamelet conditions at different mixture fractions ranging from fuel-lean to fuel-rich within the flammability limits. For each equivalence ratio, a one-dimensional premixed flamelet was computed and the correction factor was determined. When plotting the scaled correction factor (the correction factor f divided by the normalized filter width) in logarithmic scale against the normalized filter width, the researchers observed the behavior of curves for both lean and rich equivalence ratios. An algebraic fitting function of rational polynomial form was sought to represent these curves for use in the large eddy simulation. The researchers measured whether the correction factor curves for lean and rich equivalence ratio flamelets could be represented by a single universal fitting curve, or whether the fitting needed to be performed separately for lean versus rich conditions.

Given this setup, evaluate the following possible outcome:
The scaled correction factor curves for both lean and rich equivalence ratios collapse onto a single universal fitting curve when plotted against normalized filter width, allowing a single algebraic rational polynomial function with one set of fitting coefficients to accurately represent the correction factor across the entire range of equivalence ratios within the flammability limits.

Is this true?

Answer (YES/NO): NO